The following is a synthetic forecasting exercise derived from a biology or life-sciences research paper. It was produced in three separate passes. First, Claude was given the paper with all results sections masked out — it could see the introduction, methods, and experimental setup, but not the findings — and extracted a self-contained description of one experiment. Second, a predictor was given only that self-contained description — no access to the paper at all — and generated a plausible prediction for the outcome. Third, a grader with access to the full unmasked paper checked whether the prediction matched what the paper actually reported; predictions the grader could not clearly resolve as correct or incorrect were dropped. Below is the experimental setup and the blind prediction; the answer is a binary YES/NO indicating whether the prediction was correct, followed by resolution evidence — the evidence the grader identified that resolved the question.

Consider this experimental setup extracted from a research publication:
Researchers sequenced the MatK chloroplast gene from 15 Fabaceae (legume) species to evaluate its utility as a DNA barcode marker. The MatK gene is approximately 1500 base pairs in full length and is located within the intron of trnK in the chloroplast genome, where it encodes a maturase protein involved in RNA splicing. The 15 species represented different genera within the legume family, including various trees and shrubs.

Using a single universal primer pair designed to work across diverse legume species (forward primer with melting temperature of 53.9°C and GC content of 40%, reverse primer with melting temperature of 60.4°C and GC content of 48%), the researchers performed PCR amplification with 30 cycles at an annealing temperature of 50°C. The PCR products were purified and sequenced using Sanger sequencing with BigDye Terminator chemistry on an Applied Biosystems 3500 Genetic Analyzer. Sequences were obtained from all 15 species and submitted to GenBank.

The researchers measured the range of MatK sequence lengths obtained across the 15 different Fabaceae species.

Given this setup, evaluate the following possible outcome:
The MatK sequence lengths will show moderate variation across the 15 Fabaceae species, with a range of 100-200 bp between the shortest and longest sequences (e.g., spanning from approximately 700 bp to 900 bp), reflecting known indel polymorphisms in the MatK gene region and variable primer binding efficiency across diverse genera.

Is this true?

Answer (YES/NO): NO